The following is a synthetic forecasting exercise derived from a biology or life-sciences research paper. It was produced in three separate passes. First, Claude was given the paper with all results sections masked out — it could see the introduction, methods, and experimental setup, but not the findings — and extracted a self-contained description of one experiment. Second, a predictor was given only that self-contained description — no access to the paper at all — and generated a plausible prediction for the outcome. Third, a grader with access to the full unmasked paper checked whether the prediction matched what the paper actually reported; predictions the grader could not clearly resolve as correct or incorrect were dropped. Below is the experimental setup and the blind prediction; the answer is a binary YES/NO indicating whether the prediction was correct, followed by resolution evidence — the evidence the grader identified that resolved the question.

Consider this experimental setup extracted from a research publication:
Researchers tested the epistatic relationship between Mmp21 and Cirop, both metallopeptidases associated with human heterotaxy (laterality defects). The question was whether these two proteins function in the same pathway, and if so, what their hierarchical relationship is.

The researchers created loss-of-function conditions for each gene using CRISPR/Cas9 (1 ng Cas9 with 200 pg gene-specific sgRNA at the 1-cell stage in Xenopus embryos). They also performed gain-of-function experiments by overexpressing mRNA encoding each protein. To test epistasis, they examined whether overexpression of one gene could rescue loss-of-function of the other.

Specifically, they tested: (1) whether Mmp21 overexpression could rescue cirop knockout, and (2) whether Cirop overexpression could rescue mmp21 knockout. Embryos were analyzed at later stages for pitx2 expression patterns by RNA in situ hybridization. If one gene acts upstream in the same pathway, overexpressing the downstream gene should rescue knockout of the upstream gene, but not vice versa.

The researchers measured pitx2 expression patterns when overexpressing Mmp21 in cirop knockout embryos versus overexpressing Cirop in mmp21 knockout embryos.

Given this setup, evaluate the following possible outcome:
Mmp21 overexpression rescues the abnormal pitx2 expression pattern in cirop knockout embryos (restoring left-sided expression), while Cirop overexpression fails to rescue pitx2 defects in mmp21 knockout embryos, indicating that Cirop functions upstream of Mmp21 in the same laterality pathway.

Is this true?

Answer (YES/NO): NO